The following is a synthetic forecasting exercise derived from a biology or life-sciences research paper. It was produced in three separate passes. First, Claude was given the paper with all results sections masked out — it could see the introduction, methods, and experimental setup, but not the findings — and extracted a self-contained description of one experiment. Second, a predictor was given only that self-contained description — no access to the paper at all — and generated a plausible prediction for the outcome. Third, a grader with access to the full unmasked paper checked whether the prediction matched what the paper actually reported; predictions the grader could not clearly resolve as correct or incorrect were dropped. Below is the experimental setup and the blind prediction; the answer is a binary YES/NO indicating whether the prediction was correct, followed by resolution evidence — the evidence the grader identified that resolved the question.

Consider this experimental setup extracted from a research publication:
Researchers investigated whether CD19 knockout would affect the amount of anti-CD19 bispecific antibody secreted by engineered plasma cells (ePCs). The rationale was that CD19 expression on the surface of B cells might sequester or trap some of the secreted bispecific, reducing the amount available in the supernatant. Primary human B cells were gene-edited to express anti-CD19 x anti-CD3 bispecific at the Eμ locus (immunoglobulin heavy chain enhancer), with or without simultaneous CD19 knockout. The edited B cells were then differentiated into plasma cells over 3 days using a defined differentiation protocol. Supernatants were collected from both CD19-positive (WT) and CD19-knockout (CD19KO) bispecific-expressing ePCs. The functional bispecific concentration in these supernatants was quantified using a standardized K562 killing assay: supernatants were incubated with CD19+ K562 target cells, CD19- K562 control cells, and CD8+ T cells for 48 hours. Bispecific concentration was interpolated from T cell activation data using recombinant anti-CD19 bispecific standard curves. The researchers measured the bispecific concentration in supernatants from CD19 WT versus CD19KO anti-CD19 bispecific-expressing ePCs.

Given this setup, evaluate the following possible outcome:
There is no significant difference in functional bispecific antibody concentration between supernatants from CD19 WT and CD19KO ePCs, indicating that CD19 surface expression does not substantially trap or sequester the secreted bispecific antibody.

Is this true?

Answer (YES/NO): NO